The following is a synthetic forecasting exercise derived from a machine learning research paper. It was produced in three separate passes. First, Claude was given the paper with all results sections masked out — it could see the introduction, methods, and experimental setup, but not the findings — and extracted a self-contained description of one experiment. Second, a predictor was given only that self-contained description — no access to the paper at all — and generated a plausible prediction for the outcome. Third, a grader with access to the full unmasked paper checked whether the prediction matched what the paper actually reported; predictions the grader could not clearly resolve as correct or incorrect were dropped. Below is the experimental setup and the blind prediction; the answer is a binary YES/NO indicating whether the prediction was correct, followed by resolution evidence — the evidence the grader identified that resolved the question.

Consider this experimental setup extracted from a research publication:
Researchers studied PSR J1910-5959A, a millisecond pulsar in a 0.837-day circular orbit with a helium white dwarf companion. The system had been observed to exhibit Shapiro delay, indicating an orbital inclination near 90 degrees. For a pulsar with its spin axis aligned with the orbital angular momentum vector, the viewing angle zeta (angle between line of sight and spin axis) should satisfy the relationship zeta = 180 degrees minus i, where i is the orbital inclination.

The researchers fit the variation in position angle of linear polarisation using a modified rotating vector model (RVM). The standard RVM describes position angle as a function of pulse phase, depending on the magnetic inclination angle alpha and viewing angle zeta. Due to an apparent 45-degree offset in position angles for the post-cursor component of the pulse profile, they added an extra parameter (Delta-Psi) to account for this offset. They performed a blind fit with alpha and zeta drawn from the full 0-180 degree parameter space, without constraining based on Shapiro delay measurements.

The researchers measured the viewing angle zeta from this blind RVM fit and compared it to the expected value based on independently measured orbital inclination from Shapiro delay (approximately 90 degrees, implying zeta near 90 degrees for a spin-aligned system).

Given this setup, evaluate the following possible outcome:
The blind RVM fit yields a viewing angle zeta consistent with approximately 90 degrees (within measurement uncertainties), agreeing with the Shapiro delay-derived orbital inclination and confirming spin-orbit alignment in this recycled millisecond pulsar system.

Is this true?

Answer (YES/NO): YES